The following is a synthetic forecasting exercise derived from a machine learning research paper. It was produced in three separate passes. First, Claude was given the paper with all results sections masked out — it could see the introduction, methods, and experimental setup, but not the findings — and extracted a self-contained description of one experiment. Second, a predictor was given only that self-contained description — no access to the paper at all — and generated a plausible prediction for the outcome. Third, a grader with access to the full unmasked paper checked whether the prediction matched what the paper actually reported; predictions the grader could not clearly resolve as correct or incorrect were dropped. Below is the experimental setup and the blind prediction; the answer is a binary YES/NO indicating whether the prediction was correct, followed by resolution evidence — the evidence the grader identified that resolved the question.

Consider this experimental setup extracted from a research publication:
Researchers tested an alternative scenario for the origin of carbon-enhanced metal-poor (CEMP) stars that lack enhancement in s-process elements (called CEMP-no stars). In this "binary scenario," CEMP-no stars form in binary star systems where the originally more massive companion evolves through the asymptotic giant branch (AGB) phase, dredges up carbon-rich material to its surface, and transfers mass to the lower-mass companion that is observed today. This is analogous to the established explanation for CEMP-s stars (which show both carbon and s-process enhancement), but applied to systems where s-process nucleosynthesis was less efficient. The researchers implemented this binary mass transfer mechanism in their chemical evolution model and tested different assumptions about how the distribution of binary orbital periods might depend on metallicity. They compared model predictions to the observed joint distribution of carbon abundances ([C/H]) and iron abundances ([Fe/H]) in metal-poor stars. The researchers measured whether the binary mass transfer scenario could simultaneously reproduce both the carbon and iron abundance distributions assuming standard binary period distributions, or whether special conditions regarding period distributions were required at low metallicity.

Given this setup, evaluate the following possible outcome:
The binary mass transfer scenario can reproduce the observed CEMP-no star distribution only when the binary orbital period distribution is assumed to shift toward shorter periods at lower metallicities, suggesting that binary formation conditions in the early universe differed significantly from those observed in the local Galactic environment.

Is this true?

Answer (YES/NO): NO